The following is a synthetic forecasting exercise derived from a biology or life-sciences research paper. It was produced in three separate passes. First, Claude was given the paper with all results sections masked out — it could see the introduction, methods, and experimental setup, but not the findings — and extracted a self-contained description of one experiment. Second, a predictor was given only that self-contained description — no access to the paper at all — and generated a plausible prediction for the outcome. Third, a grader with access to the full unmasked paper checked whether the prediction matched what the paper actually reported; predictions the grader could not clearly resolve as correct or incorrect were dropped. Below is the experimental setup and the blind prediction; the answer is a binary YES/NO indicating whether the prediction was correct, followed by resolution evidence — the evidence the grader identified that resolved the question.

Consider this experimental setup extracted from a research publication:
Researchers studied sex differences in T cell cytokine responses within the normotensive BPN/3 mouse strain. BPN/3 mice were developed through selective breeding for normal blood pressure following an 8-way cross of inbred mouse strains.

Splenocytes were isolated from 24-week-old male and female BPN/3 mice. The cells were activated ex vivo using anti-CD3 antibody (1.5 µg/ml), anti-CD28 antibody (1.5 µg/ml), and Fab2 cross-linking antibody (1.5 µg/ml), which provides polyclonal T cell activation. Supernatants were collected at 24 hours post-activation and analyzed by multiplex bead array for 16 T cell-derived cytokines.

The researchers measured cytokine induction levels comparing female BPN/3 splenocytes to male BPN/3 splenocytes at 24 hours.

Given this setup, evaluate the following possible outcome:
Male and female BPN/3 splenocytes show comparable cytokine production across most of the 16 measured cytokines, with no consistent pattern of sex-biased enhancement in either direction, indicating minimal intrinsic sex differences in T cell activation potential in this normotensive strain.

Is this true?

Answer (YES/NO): NO